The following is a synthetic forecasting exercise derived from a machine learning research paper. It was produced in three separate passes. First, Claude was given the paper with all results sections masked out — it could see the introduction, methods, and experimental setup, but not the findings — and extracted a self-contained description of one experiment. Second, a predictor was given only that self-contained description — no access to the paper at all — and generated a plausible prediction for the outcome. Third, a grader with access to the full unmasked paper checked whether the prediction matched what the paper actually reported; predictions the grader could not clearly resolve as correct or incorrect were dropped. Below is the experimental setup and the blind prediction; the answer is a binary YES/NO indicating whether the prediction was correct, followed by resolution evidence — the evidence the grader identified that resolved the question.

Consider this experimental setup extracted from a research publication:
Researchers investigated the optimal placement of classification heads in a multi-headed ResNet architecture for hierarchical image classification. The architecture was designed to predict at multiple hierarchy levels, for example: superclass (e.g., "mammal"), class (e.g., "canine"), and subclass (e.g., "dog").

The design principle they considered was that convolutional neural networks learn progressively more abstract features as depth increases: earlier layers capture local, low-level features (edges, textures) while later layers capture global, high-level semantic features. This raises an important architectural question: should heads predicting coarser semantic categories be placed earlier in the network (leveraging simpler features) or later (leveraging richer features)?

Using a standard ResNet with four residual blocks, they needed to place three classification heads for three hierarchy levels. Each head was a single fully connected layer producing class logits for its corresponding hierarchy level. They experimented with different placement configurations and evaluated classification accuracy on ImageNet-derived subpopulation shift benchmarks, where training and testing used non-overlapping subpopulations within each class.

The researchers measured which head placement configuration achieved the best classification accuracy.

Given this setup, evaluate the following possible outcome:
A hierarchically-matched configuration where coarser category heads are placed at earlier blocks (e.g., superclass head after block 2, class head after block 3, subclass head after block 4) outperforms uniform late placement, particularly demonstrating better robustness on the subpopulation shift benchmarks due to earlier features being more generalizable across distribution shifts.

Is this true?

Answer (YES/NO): NO